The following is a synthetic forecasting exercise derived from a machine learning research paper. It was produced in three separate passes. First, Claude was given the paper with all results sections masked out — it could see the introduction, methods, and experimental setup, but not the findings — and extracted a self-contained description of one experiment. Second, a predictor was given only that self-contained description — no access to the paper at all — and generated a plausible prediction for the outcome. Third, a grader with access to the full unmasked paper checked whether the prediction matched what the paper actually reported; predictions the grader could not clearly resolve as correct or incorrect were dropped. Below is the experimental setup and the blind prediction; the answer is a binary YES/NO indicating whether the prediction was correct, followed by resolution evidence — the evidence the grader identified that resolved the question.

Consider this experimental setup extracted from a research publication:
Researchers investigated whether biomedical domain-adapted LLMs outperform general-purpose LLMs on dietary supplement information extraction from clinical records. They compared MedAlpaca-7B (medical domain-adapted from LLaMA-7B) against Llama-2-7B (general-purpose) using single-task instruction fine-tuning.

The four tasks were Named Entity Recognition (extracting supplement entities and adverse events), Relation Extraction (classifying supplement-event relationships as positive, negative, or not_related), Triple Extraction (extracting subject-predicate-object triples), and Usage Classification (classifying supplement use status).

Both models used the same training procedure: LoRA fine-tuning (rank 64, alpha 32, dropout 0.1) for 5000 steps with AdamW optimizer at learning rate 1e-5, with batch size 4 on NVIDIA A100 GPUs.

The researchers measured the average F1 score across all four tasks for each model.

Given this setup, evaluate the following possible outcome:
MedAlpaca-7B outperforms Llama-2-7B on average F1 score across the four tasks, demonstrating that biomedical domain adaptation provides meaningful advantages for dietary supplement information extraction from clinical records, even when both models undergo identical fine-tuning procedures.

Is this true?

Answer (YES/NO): YES